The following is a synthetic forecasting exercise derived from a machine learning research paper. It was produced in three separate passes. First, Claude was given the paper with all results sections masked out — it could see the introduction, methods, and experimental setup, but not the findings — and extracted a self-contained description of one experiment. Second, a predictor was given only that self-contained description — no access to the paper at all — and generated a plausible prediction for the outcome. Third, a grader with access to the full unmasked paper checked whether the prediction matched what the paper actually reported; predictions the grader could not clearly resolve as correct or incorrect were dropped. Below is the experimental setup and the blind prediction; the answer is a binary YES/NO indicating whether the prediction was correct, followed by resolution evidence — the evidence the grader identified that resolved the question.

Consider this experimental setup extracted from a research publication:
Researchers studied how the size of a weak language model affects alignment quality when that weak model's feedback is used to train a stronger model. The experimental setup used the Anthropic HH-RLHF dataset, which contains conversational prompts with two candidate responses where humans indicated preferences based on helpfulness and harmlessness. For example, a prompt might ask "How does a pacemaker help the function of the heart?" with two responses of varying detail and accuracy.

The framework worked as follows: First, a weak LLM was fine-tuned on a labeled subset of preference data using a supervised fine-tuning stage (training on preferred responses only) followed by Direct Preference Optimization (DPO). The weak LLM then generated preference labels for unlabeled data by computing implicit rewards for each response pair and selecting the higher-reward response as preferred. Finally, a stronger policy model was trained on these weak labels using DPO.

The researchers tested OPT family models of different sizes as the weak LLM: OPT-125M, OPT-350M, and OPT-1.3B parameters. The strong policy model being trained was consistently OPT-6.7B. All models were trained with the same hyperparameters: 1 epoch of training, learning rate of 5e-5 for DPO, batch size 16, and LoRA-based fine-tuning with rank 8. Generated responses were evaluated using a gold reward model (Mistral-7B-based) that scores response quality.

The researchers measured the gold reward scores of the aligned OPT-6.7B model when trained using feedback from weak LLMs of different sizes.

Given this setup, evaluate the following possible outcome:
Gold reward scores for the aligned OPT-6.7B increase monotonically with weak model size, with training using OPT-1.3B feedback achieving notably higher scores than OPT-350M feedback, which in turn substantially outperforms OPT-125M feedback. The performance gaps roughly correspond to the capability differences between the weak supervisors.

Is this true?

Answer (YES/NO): NO